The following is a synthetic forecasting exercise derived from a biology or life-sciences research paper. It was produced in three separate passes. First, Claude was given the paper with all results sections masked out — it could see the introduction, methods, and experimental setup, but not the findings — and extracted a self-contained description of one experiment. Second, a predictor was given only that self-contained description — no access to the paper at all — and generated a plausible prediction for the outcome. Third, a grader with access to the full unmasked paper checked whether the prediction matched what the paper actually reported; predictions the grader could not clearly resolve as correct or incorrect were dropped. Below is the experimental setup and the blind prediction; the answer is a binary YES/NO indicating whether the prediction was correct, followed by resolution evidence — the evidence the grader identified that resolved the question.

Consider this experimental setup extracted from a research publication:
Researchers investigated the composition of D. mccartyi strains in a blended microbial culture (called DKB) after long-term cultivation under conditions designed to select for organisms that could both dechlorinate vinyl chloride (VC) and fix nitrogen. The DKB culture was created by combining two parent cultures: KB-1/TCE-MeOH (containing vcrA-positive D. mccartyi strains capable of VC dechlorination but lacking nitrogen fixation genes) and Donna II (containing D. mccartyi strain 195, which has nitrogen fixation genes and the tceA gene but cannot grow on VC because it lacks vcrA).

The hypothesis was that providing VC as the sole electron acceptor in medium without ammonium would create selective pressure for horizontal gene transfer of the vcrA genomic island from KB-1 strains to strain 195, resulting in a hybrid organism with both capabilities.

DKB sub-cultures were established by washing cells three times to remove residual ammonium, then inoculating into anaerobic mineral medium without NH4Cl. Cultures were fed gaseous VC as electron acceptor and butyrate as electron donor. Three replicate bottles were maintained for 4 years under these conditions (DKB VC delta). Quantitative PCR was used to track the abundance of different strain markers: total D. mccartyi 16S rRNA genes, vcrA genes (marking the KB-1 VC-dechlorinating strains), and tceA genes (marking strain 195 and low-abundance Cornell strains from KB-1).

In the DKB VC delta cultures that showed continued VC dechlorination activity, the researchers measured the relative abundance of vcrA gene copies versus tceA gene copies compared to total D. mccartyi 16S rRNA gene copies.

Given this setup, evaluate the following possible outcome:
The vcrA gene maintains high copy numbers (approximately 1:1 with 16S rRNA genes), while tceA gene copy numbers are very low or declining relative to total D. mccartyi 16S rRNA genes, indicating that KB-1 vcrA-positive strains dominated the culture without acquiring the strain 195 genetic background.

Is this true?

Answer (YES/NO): NO